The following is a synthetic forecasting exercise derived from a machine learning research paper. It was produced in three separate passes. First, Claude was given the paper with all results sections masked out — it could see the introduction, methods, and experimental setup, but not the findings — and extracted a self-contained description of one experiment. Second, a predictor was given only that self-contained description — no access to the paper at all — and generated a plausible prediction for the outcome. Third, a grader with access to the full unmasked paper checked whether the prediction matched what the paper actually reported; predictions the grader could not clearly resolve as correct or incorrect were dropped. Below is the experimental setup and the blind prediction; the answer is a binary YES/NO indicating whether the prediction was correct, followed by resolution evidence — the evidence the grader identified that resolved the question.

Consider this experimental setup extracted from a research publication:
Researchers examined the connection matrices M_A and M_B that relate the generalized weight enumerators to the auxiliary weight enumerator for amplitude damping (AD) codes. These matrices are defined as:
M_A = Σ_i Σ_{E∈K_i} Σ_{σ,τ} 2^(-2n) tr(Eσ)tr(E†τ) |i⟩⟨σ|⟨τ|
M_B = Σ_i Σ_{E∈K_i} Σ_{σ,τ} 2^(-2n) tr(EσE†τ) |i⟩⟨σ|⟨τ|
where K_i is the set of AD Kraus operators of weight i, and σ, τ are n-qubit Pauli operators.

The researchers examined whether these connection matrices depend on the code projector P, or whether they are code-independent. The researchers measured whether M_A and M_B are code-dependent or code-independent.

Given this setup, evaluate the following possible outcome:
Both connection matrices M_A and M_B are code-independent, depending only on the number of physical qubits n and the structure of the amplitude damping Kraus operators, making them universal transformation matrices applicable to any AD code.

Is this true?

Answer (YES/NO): YES